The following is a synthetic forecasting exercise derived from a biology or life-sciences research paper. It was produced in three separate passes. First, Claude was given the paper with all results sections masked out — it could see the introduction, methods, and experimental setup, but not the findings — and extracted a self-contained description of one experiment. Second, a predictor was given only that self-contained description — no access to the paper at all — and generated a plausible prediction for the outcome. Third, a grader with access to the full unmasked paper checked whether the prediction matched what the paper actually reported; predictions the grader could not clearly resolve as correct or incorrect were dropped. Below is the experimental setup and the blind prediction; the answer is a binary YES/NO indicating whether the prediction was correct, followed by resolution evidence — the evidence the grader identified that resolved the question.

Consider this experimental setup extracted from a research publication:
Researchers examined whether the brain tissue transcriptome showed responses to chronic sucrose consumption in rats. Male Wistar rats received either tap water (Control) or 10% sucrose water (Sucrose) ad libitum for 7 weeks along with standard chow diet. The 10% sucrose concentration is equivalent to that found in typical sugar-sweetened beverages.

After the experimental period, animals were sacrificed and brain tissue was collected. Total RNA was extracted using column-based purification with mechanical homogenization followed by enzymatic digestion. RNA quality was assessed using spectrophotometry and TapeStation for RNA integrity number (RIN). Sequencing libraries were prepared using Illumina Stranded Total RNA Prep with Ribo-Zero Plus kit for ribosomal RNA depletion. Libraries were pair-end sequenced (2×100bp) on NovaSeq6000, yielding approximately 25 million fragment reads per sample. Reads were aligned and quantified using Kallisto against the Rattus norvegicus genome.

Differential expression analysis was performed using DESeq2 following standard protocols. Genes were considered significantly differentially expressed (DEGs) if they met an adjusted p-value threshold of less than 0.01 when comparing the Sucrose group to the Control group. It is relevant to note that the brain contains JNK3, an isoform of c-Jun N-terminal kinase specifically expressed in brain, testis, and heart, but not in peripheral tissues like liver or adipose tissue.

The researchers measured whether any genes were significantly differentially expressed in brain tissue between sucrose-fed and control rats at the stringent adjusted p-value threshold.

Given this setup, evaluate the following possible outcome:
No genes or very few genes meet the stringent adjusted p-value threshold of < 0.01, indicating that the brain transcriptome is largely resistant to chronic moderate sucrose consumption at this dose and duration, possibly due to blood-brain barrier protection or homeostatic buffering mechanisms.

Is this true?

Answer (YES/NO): YES